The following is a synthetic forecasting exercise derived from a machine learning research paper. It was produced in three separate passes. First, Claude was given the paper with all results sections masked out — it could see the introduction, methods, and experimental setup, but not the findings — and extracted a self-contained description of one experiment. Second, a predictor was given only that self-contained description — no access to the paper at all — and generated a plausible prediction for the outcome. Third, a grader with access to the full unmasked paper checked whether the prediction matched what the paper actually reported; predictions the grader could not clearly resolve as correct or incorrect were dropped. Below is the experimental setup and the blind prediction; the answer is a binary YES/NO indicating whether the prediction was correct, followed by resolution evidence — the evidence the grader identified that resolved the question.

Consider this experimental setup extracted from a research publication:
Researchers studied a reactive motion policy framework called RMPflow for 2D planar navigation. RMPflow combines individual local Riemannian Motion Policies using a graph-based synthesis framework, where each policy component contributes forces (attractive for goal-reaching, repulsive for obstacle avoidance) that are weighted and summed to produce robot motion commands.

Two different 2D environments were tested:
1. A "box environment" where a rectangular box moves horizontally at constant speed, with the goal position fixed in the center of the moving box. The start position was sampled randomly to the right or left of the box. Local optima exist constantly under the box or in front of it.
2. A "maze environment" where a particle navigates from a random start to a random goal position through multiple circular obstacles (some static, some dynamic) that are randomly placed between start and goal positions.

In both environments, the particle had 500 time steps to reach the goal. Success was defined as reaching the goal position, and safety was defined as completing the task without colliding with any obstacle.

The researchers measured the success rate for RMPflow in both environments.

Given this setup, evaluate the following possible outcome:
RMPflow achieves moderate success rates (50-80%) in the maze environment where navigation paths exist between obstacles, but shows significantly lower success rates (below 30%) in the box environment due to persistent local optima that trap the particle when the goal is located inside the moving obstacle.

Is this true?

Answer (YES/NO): YES